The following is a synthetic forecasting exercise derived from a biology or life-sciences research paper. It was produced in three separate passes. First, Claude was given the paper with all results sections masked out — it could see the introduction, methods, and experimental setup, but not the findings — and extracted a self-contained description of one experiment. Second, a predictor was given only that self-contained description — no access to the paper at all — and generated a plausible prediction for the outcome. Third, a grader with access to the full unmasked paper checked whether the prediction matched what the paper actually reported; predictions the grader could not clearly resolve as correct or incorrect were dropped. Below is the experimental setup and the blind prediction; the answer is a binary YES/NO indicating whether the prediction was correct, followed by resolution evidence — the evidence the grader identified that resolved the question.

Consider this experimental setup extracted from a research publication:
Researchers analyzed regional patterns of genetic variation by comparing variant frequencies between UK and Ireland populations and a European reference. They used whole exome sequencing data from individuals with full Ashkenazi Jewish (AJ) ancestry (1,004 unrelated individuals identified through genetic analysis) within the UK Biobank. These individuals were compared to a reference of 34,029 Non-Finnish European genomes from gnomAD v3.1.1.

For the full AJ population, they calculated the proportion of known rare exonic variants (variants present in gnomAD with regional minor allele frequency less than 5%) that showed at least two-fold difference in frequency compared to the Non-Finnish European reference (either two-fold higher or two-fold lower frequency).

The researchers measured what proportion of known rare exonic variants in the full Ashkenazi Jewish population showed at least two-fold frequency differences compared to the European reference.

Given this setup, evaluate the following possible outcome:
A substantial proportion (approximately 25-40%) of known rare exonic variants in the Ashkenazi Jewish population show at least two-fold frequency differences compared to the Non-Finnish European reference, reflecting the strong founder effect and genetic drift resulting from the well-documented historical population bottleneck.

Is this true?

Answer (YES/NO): NO